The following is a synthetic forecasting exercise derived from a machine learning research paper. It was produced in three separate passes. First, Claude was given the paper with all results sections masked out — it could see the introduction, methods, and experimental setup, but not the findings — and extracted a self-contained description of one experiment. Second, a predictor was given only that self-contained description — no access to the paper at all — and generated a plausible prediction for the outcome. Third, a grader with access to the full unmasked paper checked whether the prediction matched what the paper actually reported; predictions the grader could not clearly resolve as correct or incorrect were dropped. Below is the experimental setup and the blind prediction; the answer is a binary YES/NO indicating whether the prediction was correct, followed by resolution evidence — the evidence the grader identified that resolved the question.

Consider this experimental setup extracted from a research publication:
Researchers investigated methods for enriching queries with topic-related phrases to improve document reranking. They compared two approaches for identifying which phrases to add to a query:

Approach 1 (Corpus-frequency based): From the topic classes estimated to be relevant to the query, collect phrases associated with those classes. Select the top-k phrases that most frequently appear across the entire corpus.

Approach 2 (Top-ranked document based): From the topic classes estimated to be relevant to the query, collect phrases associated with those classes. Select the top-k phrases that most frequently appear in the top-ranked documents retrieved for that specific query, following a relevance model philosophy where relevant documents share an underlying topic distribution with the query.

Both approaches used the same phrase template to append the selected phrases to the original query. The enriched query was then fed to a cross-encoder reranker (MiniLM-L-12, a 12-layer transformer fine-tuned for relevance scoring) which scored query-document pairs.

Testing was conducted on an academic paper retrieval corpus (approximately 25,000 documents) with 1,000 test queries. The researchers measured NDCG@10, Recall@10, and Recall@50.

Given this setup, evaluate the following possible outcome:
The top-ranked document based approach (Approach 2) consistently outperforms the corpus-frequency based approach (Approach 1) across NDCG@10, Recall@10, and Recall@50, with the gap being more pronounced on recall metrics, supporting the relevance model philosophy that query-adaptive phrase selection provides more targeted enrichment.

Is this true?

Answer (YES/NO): NO